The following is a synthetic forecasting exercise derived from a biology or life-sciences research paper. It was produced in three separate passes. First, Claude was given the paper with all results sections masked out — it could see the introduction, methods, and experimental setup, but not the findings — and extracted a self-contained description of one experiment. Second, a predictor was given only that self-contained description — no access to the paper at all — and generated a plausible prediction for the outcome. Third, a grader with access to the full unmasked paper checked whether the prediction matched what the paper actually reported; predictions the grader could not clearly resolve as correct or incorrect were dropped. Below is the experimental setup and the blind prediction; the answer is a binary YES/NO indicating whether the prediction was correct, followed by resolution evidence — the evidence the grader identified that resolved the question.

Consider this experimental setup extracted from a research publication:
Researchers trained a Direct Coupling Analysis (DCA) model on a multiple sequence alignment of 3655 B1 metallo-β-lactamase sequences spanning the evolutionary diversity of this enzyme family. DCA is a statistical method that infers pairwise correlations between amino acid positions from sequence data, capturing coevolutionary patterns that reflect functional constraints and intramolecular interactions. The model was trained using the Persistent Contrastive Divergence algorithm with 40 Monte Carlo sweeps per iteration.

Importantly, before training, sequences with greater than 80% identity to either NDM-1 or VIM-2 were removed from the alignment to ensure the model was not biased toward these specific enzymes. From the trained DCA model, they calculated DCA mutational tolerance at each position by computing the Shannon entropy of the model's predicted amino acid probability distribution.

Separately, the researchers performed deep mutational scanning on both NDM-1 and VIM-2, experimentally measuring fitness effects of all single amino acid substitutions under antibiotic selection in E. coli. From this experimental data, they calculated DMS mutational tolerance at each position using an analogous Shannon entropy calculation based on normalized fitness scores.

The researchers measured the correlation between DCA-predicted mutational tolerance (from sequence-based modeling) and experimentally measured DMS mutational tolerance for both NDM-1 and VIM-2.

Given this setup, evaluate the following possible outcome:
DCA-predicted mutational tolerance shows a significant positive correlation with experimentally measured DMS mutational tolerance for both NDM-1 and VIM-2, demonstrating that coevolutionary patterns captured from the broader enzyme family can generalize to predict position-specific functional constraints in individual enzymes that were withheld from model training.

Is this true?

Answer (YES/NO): YES